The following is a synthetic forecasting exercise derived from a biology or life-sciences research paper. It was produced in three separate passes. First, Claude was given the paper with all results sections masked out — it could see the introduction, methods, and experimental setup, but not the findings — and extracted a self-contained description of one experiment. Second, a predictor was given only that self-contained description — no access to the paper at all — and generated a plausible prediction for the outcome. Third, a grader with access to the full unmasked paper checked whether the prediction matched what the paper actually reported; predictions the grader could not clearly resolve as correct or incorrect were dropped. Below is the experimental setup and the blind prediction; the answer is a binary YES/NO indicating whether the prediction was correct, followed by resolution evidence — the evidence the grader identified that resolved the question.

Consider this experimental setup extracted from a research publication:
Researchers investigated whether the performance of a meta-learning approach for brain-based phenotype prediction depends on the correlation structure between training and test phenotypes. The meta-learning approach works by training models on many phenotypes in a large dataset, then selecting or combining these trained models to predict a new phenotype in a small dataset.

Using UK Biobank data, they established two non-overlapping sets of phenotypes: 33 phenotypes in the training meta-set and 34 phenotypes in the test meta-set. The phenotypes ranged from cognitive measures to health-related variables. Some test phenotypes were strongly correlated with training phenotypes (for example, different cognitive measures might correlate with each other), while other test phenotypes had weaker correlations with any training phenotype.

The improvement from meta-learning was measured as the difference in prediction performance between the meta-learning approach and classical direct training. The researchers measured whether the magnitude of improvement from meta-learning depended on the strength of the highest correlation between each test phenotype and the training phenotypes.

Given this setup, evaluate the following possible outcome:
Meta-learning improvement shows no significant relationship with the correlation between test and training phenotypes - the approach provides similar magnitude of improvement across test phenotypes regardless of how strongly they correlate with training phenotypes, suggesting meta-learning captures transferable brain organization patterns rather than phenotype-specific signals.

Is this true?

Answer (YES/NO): NO